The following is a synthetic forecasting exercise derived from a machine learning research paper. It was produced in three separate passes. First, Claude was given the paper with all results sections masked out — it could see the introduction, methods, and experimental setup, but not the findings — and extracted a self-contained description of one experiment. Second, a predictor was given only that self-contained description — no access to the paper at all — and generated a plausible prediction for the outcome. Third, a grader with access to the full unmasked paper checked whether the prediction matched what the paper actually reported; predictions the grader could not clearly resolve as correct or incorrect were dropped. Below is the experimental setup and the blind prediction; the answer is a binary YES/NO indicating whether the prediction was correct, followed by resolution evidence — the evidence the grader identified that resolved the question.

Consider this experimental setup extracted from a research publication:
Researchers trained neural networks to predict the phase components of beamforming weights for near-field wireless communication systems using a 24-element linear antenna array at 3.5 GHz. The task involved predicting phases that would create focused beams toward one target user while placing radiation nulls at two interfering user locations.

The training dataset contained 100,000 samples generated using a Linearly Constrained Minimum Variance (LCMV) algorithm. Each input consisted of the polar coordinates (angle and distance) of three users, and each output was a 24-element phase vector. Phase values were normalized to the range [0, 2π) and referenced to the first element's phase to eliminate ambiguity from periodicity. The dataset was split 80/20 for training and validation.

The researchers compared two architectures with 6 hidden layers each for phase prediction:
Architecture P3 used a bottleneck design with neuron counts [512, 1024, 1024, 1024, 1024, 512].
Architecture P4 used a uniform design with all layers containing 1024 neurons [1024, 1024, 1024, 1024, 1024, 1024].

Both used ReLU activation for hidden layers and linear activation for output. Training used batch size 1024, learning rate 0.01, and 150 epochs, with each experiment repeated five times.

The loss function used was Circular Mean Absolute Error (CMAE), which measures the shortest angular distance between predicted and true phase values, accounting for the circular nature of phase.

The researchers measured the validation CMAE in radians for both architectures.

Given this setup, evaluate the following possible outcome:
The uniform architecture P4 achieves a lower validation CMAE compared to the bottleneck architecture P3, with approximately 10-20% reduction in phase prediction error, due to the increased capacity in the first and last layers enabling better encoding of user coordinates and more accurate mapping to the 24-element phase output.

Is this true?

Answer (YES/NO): NO